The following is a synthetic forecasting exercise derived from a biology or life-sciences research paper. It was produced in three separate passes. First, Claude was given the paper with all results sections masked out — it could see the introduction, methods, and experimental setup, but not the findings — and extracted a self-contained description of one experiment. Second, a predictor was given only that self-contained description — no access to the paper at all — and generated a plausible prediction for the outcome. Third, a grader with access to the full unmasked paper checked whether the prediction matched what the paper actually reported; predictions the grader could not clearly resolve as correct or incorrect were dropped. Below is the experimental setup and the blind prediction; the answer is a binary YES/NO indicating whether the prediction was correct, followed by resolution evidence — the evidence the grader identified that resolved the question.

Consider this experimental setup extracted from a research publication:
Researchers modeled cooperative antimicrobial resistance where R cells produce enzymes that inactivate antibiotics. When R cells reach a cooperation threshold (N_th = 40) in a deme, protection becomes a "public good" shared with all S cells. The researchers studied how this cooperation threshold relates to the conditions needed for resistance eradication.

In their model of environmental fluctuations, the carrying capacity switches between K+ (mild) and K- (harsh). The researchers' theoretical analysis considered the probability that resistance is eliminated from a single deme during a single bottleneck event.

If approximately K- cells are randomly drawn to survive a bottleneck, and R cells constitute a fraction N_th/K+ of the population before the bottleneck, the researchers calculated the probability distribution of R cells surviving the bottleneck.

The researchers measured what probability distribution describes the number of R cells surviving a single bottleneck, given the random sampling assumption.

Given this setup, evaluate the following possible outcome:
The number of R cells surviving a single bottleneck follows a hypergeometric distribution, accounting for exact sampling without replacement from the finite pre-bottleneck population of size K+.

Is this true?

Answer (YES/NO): NO